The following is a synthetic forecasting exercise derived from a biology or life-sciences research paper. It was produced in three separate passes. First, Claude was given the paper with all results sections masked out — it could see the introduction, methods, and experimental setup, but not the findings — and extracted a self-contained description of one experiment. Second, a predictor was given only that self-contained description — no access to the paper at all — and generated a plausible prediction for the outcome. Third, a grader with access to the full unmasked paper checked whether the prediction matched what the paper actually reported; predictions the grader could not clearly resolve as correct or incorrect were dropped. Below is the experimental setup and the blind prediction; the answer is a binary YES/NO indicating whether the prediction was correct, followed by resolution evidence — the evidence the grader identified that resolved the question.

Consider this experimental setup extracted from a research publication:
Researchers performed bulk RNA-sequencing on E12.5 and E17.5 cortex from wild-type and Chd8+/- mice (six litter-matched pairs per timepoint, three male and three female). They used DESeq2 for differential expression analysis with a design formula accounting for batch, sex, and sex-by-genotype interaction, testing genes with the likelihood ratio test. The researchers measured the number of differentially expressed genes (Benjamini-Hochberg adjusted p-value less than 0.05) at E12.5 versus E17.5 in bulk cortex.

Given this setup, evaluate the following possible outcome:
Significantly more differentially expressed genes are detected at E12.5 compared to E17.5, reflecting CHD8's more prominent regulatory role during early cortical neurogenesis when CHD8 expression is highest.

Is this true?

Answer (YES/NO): YES